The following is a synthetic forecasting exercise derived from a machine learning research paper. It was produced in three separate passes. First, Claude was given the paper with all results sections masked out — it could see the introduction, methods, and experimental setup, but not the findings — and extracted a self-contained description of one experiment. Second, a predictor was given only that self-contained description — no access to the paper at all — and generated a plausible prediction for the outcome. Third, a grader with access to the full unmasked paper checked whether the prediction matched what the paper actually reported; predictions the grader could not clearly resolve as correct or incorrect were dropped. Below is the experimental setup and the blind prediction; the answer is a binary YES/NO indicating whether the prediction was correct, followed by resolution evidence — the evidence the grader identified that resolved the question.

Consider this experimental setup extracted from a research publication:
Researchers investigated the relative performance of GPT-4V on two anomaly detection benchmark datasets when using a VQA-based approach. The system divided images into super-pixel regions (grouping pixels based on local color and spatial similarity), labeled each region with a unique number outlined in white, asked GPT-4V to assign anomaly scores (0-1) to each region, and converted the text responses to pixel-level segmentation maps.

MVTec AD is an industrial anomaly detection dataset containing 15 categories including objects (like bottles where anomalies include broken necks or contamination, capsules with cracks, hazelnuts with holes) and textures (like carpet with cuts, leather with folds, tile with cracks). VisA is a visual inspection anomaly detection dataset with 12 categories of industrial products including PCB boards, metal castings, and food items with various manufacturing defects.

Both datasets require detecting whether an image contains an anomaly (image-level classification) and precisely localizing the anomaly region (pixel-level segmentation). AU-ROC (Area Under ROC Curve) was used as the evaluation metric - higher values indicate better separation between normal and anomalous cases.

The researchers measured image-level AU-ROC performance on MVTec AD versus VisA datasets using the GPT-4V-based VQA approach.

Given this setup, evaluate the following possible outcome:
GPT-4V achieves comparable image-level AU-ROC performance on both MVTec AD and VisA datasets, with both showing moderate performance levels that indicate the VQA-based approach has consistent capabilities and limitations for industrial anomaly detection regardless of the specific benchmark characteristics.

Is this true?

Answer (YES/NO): NO